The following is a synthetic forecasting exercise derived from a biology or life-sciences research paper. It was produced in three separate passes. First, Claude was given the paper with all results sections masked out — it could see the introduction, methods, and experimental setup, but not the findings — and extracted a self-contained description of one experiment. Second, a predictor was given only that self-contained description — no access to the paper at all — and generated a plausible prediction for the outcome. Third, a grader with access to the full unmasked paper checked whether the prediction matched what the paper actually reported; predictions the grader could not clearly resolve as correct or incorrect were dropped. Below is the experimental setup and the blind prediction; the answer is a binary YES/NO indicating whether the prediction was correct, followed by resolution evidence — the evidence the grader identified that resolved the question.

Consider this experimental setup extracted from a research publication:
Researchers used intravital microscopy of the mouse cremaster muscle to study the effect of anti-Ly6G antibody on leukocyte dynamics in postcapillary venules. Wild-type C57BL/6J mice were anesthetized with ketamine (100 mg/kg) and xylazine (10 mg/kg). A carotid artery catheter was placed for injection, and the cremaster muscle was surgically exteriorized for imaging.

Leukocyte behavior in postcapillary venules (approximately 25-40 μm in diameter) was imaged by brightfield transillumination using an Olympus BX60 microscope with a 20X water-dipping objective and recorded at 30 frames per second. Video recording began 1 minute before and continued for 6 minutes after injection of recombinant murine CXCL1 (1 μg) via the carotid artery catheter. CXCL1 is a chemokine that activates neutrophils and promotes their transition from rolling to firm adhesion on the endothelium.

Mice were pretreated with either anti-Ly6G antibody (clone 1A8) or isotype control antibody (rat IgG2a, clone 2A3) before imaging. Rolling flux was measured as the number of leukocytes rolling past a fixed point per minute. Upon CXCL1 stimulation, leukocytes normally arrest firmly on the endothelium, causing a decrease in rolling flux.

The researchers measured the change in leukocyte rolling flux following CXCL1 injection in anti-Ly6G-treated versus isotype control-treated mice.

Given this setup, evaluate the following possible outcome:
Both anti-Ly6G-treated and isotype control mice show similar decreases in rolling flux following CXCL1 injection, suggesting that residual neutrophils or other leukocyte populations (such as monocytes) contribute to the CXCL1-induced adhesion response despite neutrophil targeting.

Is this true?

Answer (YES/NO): NO